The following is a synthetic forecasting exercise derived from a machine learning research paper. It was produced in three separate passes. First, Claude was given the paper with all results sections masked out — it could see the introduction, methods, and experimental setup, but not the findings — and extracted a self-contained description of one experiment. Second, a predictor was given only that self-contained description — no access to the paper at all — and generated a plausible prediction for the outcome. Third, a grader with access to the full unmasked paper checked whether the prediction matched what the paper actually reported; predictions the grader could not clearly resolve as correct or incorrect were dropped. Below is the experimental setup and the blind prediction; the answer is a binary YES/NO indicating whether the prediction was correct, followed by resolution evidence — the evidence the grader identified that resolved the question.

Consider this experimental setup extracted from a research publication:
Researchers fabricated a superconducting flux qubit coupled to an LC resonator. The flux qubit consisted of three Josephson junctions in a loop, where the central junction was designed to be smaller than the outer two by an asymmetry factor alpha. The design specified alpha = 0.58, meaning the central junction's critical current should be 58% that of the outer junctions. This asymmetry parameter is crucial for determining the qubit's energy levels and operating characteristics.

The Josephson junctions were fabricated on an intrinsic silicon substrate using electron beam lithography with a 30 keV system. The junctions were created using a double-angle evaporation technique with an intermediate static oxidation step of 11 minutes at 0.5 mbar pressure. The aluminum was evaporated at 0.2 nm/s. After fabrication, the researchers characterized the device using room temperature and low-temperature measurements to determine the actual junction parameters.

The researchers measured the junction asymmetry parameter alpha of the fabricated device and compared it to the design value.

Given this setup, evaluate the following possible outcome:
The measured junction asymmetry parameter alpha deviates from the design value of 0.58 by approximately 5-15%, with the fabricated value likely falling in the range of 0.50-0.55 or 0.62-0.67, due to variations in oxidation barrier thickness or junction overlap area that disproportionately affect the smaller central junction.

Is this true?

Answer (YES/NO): YES